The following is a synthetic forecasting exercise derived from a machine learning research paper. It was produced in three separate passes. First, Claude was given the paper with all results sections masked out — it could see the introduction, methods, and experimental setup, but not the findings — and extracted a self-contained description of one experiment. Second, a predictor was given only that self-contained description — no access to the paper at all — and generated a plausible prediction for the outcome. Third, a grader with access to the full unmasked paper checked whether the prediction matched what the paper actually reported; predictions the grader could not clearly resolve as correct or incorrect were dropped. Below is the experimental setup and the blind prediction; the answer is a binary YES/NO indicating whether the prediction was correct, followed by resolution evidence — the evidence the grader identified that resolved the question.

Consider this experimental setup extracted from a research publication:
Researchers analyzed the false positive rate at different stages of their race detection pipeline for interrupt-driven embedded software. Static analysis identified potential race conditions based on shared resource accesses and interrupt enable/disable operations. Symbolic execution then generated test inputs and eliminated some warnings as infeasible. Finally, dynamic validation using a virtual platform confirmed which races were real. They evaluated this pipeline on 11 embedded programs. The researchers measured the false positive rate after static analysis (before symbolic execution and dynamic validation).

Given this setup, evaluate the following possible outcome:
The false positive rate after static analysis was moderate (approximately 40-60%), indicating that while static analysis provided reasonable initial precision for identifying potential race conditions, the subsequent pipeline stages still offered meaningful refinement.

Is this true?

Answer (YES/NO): NO